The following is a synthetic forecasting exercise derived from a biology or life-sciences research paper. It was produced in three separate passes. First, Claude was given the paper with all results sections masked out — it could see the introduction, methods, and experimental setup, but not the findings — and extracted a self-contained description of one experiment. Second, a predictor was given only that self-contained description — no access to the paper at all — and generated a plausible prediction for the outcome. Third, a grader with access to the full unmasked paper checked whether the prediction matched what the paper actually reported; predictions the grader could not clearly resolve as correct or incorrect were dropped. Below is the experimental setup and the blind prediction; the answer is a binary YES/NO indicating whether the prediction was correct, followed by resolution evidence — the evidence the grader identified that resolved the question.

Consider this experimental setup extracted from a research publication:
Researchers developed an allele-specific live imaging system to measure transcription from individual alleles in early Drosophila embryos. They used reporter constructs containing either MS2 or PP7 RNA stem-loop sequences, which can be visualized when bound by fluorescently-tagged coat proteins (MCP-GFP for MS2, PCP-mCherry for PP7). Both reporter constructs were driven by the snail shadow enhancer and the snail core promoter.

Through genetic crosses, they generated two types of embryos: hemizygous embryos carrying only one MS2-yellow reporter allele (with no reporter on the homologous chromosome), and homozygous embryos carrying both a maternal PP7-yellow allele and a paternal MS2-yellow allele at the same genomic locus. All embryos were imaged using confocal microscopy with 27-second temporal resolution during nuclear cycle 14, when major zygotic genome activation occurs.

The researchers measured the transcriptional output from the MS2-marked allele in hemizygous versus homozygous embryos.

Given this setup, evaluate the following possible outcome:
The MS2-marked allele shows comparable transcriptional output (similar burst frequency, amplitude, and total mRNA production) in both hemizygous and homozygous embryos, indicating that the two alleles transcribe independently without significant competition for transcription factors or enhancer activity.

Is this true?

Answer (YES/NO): NO